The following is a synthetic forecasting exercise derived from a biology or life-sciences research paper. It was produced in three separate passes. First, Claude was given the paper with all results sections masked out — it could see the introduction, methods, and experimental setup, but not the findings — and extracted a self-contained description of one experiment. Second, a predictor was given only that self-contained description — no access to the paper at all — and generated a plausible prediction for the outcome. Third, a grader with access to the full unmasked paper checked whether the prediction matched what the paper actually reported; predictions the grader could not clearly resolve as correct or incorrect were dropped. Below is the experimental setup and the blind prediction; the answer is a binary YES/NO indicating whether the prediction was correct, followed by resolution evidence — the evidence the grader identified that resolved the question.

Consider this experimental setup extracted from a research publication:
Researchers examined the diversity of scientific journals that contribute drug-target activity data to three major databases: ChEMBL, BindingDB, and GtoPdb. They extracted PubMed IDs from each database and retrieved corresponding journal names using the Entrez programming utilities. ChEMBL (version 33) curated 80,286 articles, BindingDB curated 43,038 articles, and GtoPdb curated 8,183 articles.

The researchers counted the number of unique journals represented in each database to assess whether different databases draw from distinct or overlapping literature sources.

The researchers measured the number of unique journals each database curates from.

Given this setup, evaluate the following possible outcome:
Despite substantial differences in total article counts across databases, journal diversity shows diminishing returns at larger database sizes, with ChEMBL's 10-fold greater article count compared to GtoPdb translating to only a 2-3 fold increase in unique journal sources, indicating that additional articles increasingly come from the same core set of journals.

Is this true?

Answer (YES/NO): NO